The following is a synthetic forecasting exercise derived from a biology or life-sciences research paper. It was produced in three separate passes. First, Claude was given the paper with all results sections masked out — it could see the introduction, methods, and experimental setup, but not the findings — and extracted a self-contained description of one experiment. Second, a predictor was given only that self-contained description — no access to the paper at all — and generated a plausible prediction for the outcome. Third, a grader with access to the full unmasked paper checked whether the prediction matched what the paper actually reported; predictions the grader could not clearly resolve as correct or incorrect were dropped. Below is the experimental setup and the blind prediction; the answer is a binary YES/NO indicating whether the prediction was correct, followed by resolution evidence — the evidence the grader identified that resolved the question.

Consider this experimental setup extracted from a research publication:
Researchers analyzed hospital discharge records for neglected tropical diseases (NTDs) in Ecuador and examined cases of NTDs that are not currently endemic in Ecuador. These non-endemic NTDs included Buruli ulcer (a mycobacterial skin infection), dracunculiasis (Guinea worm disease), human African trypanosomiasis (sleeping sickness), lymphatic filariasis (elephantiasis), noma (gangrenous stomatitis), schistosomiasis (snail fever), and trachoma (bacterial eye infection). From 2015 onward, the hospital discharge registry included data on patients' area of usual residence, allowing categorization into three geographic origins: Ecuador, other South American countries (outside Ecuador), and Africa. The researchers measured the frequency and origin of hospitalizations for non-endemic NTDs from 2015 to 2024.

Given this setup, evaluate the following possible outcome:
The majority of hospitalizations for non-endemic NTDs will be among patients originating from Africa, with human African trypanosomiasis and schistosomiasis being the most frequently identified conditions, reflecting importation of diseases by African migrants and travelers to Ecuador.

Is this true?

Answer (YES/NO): NO